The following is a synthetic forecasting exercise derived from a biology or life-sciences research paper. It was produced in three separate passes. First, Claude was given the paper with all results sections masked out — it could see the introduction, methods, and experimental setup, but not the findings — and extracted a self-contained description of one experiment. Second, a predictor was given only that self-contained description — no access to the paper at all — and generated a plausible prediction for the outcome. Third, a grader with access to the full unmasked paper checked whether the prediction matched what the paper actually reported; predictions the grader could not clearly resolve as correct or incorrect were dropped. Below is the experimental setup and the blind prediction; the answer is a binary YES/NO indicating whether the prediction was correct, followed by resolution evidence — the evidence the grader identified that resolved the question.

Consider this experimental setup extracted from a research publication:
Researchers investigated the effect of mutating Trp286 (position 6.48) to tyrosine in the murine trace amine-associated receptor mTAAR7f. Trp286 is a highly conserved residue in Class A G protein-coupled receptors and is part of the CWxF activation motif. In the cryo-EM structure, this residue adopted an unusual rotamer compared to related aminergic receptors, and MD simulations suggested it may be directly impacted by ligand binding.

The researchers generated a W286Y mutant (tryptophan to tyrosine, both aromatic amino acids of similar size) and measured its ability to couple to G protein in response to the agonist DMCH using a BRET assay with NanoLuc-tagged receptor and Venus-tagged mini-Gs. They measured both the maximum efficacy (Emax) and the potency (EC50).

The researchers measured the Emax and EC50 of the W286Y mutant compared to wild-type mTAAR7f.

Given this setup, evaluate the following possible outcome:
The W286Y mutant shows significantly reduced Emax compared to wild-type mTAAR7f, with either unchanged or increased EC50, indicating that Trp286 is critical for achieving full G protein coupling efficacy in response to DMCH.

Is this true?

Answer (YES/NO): NO